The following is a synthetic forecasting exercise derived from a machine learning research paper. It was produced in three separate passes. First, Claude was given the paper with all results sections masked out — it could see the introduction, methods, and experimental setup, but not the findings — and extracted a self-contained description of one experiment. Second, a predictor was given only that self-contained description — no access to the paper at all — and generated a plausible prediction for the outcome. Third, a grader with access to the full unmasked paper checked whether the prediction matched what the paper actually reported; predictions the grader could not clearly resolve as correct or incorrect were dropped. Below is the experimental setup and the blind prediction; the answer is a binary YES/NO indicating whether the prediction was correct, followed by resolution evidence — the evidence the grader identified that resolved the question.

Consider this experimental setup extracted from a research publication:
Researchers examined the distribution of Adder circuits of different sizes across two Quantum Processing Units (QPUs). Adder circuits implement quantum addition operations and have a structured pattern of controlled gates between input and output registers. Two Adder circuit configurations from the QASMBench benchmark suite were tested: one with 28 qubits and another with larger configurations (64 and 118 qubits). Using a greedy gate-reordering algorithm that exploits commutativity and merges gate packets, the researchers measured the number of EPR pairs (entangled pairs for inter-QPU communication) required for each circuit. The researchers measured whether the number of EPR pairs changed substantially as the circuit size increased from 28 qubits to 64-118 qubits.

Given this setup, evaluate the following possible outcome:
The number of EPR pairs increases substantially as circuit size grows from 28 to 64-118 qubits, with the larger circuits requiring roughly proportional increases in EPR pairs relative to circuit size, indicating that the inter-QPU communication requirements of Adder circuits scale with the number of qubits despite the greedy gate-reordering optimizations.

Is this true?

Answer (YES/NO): NO